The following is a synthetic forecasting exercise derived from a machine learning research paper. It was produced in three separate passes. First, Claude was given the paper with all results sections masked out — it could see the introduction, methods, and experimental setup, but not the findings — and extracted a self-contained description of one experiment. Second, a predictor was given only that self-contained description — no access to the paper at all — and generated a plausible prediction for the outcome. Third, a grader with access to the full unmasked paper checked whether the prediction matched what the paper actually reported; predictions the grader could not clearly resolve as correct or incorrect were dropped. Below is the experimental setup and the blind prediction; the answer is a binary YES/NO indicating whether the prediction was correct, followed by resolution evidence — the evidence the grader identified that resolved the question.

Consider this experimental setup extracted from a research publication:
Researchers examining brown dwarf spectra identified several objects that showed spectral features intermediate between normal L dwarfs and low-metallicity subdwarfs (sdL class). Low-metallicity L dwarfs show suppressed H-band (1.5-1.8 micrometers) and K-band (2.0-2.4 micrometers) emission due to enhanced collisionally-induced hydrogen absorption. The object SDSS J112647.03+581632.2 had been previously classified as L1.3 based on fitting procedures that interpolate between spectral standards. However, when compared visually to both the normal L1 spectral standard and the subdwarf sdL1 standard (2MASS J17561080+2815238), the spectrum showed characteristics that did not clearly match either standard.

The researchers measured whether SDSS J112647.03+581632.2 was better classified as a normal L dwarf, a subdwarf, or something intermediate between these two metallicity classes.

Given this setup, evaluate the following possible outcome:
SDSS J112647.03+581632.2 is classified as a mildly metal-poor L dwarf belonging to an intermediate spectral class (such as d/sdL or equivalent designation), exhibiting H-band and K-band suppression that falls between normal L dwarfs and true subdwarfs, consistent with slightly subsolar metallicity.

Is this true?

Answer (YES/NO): YES